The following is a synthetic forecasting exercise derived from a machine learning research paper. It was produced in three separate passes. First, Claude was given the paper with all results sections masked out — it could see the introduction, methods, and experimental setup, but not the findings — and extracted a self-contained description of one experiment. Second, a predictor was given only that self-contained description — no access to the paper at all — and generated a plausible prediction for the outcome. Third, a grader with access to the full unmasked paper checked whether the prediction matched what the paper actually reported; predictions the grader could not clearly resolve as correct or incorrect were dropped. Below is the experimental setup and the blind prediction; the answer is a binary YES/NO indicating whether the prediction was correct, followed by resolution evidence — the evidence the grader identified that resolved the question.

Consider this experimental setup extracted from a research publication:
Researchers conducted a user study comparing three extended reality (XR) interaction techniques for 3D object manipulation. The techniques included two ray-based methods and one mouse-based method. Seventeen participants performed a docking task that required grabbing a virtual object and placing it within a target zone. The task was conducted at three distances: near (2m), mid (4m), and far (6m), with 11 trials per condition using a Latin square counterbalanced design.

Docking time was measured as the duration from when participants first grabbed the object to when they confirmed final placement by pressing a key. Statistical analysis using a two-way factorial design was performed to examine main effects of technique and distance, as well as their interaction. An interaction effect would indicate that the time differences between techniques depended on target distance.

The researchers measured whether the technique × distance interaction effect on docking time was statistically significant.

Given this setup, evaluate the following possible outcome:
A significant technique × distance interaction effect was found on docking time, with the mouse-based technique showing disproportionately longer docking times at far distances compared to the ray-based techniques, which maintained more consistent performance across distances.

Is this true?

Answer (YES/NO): NO